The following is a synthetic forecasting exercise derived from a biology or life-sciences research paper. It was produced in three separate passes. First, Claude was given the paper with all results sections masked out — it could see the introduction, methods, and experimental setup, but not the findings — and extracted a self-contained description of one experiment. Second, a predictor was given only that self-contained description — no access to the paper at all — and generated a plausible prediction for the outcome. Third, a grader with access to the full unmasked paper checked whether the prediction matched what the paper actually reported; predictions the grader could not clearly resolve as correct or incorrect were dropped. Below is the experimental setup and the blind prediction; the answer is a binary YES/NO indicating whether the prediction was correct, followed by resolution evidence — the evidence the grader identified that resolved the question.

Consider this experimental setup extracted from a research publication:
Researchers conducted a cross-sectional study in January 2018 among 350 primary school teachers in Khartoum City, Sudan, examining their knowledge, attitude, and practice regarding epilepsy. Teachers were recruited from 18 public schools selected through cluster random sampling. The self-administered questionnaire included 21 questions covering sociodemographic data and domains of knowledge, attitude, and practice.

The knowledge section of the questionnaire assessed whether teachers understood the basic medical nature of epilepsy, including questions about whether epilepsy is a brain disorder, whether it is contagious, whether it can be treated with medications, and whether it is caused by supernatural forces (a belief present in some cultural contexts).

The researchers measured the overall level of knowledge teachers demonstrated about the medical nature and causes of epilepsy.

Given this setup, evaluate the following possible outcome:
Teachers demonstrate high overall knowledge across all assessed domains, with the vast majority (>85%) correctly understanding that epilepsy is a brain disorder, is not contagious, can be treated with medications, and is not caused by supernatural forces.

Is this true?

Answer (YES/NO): NO